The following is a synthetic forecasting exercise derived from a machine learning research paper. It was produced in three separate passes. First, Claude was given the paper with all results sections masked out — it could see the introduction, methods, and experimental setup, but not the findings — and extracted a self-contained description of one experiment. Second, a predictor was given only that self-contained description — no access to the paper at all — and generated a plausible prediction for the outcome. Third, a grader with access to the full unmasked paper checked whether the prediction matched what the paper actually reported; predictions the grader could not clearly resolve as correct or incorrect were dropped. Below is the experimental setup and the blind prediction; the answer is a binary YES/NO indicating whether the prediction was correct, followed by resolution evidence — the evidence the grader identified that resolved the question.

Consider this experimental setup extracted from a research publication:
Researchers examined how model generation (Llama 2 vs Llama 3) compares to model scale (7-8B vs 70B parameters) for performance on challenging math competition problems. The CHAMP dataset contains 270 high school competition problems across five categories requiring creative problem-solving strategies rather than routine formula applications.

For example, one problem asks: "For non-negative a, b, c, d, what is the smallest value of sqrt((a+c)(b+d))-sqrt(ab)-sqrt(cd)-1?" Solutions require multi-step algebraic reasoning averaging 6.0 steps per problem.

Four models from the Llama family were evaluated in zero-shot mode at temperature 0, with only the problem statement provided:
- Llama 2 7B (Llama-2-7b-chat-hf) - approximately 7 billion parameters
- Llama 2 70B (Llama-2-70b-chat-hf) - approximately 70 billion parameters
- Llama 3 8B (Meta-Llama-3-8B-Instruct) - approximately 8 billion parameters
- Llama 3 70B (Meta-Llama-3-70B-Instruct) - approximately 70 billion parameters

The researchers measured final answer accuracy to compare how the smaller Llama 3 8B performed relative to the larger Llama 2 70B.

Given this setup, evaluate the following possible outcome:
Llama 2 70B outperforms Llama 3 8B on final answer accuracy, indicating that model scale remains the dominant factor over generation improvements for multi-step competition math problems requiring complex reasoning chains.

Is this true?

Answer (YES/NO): NO